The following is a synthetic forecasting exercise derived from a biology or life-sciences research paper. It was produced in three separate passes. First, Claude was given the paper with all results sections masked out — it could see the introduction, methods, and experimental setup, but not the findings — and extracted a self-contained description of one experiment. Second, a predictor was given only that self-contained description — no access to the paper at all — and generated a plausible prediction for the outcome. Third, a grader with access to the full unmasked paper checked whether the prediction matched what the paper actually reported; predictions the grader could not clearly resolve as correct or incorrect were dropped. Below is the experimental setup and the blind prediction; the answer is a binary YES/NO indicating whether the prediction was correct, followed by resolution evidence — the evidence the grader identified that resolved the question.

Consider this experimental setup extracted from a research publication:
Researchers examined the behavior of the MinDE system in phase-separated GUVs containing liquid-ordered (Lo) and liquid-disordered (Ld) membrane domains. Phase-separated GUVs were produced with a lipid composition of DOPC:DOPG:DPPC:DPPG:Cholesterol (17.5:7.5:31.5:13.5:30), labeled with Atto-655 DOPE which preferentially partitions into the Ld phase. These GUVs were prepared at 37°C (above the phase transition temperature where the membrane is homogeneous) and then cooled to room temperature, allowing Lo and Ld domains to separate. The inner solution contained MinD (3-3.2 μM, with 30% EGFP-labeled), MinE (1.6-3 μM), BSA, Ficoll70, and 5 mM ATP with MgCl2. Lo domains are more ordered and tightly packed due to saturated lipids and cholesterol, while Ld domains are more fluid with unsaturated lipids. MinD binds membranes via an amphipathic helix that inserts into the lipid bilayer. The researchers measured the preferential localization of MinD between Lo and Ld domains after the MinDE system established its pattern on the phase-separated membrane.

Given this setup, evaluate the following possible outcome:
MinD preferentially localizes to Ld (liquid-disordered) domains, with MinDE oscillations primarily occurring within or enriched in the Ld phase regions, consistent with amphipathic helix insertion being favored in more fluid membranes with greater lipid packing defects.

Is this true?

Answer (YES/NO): YES